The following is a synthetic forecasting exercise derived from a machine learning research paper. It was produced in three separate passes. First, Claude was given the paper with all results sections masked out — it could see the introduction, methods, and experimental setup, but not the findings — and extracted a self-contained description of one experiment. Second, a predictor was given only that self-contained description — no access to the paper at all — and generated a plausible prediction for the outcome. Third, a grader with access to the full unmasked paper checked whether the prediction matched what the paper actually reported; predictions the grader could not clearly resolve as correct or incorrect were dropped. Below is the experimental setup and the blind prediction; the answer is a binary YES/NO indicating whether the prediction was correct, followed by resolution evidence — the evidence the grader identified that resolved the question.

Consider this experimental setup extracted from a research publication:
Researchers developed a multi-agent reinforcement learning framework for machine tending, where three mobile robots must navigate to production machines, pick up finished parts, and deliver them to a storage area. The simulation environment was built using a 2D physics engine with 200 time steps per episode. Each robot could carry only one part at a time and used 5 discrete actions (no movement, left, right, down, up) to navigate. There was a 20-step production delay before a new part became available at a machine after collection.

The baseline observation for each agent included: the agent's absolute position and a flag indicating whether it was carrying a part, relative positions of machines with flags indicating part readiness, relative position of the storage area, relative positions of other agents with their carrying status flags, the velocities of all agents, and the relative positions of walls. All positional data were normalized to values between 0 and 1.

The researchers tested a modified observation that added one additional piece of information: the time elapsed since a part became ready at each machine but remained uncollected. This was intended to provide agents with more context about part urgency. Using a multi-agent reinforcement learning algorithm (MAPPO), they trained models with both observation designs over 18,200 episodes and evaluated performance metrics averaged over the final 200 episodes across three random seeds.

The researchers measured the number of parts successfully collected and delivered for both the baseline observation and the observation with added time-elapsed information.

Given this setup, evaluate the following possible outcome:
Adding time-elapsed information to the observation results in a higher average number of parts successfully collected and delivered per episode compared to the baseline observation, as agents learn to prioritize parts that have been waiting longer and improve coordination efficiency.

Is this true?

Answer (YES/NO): NO